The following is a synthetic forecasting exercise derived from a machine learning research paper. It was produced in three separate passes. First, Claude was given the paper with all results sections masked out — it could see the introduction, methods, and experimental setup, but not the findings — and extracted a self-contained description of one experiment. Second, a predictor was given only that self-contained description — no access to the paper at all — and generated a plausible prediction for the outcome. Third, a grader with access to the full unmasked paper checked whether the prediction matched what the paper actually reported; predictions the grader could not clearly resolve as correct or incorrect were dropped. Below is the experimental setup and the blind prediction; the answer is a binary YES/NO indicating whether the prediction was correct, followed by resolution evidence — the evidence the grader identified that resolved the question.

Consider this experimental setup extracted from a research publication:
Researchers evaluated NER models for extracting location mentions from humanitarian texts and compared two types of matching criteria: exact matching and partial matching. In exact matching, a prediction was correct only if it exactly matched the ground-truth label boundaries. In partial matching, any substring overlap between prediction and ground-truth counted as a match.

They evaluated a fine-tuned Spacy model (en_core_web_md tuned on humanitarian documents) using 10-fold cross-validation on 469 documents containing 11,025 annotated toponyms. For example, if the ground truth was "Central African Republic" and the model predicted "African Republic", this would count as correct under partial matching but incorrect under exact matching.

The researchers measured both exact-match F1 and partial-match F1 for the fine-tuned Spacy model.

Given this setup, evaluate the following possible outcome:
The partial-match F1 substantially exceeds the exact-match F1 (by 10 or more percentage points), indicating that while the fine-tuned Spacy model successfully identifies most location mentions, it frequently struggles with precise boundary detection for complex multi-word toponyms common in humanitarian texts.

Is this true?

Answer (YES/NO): YES